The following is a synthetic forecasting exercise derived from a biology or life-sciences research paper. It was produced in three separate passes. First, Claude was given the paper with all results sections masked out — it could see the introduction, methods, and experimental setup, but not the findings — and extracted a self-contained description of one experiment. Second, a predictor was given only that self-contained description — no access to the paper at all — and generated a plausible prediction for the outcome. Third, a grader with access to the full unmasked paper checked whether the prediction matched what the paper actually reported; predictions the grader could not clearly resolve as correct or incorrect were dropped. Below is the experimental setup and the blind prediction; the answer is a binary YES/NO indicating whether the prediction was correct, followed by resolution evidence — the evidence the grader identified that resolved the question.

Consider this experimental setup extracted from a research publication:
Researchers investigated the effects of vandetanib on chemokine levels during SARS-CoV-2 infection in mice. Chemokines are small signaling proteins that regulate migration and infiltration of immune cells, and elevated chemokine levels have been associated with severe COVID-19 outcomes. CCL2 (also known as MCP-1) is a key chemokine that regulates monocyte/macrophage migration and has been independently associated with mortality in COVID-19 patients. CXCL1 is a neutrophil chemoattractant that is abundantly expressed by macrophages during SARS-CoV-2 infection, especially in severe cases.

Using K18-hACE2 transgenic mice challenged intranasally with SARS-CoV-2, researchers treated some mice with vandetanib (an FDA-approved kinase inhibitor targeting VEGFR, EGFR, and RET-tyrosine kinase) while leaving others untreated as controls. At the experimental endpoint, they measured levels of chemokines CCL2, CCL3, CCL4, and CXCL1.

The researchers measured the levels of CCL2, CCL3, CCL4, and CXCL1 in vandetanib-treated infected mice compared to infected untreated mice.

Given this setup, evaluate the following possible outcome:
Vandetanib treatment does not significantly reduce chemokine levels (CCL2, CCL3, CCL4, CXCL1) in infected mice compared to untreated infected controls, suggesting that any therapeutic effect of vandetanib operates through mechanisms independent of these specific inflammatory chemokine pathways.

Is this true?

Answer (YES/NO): NO